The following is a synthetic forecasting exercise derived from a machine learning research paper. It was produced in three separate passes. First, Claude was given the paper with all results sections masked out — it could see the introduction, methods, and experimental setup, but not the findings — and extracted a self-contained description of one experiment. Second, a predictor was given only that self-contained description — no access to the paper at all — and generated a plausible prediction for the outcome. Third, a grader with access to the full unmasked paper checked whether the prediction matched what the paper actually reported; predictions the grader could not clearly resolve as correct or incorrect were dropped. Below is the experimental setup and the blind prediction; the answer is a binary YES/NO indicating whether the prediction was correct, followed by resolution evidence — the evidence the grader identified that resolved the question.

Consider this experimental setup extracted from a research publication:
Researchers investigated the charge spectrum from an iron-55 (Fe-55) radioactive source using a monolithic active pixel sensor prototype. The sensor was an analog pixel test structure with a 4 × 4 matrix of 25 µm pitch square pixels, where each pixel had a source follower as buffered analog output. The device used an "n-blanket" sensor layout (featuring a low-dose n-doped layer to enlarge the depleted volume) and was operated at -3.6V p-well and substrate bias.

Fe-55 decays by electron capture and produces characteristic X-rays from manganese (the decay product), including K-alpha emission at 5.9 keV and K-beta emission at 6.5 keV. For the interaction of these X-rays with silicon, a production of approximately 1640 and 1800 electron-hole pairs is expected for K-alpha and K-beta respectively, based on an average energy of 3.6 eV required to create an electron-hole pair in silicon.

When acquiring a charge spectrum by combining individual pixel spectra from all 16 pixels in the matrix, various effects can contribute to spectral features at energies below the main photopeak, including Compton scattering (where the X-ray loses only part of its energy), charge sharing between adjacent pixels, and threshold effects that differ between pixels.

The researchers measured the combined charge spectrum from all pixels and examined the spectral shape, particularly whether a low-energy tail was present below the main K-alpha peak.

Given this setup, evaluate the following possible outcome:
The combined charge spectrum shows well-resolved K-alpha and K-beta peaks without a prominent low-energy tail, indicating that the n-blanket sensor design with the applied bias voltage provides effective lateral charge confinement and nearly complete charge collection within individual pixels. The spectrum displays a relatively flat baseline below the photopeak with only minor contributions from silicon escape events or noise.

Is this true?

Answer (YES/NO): NO